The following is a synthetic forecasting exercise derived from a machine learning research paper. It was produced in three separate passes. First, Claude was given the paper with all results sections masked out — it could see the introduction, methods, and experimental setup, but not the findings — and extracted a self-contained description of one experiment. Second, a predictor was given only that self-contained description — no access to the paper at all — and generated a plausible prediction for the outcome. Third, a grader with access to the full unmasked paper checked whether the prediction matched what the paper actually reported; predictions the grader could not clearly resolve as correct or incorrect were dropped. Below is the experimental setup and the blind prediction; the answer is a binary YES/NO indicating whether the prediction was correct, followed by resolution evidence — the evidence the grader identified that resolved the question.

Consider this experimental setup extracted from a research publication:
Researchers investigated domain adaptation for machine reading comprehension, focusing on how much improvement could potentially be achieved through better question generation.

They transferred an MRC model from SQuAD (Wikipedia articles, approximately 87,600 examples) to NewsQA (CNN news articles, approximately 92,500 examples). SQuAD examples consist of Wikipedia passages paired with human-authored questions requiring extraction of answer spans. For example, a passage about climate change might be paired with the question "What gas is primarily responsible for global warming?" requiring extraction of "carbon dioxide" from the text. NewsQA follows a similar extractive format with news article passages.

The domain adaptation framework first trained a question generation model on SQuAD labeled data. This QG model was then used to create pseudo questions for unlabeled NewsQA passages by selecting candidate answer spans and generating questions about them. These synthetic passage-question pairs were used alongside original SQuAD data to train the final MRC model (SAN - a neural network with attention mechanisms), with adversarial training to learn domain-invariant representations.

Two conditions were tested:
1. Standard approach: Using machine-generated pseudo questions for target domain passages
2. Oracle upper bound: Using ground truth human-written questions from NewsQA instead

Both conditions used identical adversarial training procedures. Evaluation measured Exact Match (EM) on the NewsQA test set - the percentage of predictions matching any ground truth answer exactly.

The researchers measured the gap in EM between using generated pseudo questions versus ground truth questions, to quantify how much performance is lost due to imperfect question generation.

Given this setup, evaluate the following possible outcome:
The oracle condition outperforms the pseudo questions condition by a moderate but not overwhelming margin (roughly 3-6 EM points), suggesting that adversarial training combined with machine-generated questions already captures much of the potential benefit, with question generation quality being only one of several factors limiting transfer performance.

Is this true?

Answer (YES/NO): NO